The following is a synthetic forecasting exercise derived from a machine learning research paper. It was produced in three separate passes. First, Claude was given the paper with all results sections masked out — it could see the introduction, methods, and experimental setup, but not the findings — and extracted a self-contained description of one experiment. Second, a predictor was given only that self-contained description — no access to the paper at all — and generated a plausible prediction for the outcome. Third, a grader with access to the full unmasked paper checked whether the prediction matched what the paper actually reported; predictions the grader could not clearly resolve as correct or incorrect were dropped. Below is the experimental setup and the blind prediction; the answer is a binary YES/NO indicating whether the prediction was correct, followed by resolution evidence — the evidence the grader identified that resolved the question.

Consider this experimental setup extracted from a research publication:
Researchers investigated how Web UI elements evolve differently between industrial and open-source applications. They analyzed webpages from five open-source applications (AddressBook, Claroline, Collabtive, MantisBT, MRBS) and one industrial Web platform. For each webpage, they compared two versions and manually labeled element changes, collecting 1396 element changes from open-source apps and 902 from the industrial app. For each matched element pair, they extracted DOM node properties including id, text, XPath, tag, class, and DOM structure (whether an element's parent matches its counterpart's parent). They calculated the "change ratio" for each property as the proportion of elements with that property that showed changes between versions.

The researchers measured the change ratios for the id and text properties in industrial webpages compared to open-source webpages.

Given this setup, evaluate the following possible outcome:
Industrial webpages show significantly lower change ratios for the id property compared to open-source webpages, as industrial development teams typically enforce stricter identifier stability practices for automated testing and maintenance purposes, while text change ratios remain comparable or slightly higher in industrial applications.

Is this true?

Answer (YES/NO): NO